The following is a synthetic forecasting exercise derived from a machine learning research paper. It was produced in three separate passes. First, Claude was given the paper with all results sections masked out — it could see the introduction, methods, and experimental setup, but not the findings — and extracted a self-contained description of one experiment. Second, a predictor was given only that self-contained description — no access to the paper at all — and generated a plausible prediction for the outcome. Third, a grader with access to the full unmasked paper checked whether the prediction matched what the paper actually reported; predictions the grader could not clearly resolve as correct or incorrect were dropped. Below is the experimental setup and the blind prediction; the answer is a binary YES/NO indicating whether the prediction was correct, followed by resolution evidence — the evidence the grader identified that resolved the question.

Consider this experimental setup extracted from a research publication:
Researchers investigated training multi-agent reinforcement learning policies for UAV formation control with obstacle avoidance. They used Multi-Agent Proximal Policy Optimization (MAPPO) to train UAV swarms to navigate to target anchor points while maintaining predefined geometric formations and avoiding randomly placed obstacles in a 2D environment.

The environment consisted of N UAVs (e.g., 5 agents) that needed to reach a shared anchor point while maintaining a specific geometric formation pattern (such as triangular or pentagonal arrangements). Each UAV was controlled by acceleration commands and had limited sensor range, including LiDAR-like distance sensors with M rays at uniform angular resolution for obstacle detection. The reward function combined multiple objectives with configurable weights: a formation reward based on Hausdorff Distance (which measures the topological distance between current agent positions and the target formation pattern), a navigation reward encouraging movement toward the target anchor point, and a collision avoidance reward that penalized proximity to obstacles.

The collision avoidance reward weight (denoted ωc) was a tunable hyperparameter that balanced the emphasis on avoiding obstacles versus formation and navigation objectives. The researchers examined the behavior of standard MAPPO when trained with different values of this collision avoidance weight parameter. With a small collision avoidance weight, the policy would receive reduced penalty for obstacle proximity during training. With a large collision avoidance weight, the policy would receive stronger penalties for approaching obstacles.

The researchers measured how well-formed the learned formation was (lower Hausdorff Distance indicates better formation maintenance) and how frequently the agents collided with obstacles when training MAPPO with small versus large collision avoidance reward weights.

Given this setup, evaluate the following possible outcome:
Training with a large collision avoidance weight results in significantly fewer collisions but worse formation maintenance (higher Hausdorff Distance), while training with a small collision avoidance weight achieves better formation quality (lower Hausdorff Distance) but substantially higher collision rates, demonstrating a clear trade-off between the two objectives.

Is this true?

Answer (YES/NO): YES